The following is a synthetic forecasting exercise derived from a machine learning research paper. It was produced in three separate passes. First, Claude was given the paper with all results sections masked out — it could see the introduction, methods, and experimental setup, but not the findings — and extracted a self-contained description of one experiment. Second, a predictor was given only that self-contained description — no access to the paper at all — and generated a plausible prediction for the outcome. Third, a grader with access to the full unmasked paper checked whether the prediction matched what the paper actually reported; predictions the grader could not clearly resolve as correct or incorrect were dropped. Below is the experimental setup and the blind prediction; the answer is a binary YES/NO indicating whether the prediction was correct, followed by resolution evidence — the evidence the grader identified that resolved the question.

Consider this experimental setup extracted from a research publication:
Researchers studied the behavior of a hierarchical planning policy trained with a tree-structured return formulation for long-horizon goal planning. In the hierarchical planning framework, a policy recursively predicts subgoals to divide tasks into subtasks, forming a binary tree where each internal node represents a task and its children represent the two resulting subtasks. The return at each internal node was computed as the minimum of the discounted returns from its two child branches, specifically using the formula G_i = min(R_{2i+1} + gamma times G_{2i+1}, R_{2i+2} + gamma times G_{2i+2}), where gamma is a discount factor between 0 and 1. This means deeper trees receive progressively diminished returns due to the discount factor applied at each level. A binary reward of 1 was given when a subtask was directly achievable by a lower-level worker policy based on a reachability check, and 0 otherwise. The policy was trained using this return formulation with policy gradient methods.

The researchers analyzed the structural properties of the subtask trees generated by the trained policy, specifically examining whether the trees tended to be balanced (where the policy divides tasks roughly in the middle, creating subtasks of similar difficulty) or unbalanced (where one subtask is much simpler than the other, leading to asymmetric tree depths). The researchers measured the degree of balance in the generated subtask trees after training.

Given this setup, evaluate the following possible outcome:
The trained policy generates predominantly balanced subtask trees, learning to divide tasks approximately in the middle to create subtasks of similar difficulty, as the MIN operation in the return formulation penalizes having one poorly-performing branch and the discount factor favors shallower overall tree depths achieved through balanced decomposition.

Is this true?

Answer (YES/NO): YES